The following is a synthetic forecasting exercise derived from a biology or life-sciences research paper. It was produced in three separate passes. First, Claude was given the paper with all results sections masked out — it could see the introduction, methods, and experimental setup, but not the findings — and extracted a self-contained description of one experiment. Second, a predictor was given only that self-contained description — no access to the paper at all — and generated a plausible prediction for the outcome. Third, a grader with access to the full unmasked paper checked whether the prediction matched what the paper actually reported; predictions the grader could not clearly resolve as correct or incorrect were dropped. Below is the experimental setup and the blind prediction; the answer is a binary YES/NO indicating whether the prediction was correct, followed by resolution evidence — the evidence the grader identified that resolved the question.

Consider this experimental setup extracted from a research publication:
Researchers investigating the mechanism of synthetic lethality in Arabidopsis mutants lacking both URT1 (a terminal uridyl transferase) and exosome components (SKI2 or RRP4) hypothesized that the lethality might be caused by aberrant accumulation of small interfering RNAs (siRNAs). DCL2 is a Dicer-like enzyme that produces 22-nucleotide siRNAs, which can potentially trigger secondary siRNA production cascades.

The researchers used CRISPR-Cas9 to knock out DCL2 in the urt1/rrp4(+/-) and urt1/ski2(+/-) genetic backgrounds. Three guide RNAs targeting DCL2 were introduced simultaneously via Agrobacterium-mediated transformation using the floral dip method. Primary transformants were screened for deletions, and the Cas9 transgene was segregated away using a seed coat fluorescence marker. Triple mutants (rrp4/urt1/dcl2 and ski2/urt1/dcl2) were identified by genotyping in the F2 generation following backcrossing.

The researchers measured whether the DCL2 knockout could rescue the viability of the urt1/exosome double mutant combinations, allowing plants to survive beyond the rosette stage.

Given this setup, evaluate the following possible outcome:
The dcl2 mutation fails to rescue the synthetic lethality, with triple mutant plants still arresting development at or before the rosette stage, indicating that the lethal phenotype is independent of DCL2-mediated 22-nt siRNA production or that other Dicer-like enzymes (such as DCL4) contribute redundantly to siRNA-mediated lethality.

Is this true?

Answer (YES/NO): NO